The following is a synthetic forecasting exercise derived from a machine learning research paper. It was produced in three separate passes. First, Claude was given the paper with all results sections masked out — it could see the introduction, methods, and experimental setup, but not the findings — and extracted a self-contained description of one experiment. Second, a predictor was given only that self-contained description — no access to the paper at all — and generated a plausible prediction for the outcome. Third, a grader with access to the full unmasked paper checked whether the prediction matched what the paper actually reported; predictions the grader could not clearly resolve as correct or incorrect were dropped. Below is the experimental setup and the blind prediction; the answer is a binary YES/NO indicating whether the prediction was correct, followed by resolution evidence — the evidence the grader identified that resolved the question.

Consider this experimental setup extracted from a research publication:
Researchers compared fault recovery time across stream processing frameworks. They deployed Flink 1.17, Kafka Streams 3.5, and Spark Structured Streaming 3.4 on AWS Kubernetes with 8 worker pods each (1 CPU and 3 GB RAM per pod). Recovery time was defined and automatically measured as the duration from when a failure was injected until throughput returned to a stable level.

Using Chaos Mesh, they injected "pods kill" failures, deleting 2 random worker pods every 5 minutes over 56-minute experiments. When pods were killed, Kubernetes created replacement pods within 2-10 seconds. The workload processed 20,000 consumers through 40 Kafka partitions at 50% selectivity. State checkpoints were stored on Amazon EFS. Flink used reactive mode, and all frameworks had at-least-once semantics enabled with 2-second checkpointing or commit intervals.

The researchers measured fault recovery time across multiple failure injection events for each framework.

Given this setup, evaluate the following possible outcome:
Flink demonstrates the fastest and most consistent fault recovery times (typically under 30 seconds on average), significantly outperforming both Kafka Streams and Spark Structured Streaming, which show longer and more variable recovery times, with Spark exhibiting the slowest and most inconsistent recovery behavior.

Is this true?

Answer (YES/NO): NO